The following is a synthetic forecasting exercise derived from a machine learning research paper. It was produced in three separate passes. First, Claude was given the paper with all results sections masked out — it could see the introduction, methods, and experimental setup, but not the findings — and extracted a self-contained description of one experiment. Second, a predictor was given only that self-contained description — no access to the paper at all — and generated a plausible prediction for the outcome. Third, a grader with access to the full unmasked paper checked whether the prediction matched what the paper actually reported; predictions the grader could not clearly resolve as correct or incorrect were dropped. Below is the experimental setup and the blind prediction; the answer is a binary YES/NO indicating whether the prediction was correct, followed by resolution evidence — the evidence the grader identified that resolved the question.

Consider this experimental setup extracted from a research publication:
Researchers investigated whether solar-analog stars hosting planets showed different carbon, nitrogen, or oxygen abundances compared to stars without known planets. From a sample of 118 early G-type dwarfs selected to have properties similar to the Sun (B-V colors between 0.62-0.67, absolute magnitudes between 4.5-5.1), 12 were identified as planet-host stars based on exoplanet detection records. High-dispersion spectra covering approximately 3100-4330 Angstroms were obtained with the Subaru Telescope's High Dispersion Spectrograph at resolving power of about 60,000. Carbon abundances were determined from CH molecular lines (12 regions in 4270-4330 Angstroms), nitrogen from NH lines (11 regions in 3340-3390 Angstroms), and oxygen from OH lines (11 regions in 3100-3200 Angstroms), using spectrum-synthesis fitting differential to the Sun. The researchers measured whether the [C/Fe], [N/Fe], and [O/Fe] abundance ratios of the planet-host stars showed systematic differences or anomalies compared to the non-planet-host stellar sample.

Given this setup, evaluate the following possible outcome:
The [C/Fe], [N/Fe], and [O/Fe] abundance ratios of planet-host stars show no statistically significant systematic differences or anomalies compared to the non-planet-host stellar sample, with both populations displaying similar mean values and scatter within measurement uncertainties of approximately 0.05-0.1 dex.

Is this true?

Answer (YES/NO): NO